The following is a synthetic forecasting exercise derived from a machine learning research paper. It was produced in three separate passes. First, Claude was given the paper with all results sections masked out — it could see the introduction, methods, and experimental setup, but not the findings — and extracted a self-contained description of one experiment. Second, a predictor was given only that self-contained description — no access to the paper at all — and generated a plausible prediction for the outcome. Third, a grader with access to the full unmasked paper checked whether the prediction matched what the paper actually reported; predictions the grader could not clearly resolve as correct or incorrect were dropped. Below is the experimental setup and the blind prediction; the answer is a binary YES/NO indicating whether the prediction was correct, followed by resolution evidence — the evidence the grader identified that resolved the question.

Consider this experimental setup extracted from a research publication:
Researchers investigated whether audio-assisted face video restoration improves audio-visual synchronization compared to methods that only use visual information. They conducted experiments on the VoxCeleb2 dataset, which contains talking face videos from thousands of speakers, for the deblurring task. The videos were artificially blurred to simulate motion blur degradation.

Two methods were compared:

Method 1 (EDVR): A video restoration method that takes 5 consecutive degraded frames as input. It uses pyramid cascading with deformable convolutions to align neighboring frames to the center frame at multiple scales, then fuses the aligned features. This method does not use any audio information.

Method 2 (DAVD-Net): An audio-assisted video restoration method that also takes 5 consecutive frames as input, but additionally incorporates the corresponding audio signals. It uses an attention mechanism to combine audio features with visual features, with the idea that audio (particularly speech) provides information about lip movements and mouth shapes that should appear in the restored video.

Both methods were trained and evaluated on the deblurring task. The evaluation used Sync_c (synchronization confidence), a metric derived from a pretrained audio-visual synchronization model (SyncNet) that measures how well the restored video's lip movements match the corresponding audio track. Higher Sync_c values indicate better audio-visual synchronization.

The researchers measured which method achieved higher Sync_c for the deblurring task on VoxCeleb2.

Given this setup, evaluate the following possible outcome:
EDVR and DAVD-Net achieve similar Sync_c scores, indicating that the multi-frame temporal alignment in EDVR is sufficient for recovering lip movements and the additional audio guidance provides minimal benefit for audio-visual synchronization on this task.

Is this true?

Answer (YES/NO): YES